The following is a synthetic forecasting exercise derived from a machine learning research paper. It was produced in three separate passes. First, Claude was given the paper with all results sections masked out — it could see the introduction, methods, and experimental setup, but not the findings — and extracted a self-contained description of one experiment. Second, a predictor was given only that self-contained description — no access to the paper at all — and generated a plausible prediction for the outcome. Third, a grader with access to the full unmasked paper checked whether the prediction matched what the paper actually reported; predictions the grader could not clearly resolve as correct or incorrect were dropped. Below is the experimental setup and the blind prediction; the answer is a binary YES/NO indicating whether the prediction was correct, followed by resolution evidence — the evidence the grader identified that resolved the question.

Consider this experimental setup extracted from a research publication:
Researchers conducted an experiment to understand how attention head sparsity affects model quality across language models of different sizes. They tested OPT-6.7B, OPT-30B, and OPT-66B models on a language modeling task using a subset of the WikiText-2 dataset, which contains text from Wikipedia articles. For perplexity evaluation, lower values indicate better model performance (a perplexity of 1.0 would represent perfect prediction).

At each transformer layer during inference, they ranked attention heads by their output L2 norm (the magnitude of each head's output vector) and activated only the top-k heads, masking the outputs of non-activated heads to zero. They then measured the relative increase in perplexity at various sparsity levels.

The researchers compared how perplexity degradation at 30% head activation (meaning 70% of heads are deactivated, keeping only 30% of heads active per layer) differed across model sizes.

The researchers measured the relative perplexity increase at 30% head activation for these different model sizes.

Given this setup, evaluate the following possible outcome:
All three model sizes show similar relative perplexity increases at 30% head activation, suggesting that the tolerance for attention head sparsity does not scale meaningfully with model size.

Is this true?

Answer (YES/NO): NO